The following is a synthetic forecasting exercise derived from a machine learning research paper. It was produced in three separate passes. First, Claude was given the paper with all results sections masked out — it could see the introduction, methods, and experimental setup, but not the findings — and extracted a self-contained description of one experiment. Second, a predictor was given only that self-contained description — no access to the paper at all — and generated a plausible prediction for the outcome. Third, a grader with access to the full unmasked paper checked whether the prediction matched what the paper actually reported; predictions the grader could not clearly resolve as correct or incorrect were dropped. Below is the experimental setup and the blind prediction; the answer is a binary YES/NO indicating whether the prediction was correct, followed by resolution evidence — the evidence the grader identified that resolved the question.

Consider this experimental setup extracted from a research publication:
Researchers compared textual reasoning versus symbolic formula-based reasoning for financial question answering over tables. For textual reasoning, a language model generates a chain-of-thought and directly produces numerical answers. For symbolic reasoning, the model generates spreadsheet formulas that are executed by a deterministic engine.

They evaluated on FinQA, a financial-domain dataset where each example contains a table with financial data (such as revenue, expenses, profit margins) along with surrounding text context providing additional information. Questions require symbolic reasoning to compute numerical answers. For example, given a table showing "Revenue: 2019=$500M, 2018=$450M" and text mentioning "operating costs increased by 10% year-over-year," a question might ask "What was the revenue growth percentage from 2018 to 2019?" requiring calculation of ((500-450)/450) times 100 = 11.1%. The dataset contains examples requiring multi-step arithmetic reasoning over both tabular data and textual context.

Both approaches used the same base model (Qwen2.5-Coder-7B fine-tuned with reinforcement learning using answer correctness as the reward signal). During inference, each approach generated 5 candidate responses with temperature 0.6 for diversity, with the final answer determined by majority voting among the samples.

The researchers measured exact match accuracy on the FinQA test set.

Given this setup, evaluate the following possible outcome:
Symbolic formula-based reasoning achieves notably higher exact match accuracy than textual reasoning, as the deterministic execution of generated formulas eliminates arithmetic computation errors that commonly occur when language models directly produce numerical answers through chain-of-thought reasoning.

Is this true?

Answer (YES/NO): YES